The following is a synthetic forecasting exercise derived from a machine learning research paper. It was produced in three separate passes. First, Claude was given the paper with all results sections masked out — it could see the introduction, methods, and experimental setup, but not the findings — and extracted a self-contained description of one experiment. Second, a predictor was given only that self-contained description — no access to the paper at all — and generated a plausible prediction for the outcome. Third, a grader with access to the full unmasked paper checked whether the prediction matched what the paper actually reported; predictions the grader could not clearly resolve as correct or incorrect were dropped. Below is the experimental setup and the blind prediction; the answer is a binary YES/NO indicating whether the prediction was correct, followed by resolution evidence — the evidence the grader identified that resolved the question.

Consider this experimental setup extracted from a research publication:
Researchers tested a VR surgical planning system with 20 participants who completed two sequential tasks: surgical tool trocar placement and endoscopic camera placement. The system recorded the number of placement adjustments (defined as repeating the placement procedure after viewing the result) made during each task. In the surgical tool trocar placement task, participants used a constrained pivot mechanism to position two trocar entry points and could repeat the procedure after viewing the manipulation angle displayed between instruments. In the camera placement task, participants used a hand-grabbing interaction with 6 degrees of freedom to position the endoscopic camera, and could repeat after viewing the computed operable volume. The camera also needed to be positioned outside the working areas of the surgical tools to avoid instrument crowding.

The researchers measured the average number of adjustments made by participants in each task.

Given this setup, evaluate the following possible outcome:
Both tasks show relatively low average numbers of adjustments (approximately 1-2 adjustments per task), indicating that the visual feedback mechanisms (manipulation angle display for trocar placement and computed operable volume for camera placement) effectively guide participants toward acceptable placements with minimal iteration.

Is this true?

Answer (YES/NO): NO